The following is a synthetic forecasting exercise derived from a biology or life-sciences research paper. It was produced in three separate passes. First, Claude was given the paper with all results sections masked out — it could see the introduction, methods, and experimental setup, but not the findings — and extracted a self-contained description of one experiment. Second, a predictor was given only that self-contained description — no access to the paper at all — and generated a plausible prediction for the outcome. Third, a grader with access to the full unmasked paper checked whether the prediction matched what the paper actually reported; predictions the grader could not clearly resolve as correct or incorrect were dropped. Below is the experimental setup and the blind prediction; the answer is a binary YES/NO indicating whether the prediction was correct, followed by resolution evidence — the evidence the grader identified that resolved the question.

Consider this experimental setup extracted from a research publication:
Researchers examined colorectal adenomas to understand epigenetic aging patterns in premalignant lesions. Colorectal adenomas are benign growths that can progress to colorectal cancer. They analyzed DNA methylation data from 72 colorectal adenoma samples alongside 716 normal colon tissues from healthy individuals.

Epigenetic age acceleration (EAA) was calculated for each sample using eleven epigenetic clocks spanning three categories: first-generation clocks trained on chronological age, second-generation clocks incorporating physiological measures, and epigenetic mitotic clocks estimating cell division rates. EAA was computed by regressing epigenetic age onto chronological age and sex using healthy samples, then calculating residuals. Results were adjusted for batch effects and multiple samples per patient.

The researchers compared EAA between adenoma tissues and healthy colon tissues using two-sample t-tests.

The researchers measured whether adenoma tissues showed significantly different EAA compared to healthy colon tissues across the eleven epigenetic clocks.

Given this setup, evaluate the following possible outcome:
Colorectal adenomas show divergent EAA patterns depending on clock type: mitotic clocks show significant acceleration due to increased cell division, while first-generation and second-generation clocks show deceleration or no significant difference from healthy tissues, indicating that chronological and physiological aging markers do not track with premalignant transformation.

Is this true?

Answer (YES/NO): NO